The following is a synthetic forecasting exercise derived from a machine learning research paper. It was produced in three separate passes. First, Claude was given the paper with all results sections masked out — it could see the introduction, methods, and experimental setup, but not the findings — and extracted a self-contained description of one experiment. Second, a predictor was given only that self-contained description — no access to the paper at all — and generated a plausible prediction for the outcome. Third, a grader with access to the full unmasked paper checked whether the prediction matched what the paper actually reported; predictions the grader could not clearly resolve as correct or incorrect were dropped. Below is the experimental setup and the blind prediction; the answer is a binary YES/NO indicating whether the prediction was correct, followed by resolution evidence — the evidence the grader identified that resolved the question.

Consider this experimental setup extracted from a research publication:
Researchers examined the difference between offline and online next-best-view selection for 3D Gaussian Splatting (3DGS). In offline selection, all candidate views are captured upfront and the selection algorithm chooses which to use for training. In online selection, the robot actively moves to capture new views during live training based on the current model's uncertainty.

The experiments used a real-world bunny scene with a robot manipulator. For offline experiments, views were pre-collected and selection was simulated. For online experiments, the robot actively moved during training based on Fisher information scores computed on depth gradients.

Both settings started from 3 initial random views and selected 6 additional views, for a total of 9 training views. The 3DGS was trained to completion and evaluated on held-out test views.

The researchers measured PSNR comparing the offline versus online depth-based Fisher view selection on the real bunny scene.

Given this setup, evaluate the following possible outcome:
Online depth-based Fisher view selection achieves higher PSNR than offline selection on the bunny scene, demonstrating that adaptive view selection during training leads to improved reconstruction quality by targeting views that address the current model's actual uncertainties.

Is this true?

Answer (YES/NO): YES